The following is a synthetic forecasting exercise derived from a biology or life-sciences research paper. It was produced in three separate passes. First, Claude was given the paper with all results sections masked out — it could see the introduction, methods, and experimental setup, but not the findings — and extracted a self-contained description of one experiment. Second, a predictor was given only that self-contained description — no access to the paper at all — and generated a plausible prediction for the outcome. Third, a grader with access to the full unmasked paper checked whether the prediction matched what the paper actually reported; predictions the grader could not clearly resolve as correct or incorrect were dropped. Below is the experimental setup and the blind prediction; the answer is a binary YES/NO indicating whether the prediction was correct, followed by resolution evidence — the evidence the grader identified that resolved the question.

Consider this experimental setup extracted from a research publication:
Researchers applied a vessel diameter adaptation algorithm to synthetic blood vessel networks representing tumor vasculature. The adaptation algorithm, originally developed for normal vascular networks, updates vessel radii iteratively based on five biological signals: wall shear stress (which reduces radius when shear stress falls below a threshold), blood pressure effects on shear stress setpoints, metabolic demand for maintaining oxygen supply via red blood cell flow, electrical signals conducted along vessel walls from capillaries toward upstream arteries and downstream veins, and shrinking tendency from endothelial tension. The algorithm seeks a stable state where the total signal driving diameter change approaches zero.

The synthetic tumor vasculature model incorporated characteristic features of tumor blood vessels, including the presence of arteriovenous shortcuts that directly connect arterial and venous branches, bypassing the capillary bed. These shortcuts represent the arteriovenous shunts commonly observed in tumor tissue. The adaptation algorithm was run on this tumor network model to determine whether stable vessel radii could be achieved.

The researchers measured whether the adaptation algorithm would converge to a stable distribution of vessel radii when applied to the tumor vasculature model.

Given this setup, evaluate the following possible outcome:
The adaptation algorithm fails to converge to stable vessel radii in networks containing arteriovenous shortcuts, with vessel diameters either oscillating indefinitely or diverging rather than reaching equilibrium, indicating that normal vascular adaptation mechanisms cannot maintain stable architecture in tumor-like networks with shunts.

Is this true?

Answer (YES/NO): YES